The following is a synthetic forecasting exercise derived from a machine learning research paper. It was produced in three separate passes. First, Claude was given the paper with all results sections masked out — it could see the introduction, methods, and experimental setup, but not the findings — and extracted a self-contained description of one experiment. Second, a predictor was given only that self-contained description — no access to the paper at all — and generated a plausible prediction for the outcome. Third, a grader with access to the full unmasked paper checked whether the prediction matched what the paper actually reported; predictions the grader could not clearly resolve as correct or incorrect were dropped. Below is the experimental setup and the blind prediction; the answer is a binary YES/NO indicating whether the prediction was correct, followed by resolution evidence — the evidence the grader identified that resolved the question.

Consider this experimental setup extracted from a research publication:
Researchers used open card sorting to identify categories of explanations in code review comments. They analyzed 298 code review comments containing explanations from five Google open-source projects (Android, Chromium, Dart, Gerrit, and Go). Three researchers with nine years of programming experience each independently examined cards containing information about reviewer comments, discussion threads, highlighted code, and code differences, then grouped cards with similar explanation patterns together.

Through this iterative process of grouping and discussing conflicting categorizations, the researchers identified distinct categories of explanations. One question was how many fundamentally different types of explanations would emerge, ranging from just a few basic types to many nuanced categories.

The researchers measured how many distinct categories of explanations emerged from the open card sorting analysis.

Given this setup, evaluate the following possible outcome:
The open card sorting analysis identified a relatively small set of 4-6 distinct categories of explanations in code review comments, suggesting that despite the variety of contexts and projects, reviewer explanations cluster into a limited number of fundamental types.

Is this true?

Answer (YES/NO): NO